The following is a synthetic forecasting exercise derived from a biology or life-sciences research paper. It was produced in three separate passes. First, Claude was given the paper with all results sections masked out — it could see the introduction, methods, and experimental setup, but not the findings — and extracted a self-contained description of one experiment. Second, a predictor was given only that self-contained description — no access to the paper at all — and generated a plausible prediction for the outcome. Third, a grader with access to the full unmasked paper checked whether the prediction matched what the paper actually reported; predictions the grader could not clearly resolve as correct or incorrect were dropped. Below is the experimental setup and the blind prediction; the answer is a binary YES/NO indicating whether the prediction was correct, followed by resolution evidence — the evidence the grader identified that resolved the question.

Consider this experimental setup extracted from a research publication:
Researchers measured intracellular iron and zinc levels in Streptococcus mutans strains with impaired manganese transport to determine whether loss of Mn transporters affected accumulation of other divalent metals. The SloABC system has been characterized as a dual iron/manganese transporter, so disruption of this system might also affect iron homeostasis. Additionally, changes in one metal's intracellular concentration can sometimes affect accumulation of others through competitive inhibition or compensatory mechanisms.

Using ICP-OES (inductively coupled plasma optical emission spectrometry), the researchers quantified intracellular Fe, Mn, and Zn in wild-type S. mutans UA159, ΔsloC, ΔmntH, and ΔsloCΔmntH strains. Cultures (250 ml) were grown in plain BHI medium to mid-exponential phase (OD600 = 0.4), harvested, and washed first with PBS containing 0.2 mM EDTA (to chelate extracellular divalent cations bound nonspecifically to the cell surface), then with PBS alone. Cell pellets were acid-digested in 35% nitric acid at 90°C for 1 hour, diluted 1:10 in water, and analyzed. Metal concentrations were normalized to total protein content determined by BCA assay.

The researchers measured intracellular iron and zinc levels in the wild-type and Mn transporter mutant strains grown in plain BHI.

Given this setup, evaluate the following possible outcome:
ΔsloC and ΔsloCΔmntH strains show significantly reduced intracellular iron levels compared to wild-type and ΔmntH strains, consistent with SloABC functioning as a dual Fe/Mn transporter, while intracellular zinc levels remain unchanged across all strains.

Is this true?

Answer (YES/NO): NO